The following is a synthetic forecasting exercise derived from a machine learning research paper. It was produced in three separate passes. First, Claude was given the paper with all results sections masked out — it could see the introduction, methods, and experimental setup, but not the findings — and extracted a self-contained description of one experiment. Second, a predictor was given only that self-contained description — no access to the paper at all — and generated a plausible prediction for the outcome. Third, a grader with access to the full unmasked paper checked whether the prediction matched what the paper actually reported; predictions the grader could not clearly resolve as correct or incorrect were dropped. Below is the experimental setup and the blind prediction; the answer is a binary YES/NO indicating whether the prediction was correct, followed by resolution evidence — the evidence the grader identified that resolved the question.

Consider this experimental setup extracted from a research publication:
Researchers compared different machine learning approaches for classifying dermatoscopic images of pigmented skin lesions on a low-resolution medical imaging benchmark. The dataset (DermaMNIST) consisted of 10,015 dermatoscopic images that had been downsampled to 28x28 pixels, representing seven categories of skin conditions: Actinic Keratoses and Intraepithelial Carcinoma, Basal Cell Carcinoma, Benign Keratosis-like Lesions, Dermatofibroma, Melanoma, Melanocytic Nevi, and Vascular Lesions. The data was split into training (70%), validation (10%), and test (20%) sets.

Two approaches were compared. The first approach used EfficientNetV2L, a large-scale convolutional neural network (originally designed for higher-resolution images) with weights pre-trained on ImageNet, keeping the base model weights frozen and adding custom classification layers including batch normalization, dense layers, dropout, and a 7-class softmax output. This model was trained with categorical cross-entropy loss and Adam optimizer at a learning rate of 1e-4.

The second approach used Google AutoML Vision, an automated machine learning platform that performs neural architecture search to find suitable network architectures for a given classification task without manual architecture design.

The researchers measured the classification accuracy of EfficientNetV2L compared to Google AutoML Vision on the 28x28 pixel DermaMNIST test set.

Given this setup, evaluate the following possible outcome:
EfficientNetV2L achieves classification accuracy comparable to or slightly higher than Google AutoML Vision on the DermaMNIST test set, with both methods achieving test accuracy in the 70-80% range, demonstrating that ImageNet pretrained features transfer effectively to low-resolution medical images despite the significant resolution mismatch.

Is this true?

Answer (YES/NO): NO